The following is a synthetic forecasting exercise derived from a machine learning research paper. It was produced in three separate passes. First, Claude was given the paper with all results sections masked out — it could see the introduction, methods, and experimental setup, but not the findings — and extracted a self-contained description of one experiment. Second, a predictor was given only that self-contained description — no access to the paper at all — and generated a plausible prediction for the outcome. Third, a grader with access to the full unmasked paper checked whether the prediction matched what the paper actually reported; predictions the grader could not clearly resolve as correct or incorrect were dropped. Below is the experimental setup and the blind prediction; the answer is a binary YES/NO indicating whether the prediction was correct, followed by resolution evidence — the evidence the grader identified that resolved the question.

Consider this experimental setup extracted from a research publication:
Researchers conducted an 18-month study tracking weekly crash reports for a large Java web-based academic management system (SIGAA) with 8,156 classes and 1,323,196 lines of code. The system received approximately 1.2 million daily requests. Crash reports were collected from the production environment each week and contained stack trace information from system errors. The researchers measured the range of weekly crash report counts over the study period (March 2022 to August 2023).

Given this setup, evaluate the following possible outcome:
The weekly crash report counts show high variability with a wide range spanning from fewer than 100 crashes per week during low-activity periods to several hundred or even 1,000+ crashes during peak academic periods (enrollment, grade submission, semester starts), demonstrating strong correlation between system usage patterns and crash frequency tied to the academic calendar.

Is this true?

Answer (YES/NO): NO